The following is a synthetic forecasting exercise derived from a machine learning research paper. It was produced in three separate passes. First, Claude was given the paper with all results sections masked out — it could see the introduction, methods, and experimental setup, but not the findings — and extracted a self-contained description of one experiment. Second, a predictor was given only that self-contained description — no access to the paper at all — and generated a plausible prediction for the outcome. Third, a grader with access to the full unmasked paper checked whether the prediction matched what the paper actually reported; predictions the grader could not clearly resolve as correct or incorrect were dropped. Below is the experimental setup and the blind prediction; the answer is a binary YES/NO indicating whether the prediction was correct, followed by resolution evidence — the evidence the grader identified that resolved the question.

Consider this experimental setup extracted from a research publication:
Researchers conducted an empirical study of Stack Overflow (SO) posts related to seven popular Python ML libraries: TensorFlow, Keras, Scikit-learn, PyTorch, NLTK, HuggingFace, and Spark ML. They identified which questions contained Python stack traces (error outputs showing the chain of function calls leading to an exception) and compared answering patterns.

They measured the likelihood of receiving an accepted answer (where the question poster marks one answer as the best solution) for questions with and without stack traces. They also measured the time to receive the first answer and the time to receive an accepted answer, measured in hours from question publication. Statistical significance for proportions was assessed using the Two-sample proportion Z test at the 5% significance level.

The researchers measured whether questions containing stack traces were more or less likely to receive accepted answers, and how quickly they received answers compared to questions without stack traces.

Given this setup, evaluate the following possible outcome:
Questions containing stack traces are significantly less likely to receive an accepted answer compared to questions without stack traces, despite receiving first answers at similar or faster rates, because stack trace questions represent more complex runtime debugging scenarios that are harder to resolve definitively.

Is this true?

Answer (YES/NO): NO